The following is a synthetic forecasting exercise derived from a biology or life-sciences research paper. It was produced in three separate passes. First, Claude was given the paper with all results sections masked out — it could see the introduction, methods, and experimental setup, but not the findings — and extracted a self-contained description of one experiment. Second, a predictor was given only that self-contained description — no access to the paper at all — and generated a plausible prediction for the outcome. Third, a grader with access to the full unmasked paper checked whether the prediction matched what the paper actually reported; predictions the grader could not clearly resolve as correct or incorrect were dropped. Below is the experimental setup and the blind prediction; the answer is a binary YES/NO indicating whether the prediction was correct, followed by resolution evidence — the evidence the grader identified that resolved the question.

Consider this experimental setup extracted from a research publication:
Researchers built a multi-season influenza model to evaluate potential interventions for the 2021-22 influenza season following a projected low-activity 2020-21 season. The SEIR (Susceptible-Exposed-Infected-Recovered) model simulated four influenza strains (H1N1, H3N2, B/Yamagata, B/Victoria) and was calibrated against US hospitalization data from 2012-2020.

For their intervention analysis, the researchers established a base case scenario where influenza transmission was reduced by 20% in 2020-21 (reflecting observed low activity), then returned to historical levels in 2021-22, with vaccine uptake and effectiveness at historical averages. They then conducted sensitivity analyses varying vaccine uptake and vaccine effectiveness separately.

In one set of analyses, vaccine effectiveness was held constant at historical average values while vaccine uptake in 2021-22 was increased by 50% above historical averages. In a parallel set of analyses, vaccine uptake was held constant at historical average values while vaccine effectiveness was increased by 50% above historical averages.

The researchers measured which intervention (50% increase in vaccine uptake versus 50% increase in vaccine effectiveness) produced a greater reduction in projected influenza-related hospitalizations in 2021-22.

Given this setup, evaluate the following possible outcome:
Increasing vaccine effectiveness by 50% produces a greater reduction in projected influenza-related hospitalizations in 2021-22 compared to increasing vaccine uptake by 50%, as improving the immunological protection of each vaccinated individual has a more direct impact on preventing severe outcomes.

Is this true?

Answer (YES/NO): NO